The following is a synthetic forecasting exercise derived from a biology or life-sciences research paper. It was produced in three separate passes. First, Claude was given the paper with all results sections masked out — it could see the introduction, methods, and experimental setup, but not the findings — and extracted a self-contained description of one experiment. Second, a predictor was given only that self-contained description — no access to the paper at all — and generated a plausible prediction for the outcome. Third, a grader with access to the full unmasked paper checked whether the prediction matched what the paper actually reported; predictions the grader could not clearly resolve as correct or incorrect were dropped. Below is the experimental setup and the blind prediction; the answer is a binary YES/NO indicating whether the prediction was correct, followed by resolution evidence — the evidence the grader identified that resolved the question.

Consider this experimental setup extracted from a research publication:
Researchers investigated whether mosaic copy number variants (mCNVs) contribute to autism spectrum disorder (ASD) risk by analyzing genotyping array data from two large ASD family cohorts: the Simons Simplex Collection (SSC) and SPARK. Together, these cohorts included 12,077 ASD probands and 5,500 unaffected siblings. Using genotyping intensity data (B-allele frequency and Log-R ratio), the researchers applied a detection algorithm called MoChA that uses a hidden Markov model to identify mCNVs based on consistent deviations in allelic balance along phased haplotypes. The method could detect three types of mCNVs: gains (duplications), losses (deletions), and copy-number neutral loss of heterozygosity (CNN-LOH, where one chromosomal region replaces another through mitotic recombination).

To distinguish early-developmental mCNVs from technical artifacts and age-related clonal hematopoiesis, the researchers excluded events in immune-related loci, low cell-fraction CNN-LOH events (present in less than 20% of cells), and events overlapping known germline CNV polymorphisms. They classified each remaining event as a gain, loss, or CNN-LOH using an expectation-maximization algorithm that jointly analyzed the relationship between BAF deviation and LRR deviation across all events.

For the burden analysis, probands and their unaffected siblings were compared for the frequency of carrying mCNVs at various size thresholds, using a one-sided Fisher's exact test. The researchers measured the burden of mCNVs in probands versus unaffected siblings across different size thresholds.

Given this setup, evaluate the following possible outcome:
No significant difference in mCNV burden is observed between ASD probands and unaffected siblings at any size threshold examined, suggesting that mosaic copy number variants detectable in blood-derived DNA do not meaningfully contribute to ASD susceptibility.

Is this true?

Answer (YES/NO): NO